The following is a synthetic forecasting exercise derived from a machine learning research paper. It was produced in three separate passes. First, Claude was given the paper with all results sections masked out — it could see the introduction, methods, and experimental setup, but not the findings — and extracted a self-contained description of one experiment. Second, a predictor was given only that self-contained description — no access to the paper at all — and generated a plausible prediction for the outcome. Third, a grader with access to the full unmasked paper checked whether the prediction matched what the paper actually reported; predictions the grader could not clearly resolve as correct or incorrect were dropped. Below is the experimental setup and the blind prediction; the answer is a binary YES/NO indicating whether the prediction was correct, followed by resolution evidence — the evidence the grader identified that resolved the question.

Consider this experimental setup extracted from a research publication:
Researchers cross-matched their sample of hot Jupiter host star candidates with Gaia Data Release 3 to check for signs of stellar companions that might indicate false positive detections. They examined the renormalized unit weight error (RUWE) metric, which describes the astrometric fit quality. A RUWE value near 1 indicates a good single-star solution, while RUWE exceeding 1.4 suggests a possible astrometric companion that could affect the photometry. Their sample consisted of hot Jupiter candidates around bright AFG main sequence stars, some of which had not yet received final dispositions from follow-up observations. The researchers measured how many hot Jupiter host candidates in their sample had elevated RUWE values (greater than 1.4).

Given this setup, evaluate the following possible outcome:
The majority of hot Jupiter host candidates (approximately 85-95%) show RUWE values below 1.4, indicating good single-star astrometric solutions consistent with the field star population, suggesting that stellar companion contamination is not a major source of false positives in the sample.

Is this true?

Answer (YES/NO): NO